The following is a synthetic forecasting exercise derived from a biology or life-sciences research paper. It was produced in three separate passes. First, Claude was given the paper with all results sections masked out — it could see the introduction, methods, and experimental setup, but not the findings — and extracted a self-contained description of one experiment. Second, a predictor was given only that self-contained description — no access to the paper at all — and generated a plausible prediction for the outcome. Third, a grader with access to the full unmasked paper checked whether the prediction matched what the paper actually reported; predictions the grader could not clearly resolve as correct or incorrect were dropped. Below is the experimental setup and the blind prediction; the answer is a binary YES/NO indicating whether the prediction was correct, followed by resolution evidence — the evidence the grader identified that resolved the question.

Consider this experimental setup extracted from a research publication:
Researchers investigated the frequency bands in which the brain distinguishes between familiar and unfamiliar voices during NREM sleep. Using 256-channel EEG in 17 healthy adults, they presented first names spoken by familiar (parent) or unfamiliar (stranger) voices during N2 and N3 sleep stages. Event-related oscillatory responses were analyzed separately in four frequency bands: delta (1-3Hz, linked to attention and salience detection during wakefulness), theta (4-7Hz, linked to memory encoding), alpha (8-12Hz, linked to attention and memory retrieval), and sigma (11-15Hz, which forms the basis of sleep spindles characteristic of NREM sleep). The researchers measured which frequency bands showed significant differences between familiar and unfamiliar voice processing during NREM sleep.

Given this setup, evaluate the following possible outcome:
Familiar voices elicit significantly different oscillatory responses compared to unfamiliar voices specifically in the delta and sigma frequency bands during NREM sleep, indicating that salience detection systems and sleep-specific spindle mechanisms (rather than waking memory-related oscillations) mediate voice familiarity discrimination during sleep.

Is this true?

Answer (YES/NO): NO